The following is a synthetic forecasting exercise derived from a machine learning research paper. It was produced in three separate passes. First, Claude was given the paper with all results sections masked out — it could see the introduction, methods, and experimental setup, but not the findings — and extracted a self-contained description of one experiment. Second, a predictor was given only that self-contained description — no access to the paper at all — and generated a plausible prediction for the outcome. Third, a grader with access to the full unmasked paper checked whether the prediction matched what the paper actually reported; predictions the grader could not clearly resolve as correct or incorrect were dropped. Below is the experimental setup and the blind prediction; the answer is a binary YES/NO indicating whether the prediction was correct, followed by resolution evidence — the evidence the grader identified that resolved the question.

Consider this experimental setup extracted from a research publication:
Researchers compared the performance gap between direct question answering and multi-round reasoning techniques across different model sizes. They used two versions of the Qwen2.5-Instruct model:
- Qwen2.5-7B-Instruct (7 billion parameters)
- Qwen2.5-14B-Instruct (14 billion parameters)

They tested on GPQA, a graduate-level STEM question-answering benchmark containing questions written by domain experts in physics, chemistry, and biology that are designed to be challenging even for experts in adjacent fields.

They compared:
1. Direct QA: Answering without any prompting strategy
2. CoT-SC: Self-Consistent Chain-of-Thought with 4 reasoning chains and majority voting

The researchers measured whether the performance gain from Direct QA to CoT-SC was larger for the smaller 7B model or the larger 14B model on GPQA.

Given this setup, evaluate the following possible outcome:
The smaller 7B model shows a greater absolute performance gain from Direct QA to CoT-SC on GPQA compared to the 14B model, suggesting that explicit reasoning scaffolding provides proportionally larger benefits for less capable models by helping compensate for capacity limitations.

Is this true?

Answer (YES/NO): NO